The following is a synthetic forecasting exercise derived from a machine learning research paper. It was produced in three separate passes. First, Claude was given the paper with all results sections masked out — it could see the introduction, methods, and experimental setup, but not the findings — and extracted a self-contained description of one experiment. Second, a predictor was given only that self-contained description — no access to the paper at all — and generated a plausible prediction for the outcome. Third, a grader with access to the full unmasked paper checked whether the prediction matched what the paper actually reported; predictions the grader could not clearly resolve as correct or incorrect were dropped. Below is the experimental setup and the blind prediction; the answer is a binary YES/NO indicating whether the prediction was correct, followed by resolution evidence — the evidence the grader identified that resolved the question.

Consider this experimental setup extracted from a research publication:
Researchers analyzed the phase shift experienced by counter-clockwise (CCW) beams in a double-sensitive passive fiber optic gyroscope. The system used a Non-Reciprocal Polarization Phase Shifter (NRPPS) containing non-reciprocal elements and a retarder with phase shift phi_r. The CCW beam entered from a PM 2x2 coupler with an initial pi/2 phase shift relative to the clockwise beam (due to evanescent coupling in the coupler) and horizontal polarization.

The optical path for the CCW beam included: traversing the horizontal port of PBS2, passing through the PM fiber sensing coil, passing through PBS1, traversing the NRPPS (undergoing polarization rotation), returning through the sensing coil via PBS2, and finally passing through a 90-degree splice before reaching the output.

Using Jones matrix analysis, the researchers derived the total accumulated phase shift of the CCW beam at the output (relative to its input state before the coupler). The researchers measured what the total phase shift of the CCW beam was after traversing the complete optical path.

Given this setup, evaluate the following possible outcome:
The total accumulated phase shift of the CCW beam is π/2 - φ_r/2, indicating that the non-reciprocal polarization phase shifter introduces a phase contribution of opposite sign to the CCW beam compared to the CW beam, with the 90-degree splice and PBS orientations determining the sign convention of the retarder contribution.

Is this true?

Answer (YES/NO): NO